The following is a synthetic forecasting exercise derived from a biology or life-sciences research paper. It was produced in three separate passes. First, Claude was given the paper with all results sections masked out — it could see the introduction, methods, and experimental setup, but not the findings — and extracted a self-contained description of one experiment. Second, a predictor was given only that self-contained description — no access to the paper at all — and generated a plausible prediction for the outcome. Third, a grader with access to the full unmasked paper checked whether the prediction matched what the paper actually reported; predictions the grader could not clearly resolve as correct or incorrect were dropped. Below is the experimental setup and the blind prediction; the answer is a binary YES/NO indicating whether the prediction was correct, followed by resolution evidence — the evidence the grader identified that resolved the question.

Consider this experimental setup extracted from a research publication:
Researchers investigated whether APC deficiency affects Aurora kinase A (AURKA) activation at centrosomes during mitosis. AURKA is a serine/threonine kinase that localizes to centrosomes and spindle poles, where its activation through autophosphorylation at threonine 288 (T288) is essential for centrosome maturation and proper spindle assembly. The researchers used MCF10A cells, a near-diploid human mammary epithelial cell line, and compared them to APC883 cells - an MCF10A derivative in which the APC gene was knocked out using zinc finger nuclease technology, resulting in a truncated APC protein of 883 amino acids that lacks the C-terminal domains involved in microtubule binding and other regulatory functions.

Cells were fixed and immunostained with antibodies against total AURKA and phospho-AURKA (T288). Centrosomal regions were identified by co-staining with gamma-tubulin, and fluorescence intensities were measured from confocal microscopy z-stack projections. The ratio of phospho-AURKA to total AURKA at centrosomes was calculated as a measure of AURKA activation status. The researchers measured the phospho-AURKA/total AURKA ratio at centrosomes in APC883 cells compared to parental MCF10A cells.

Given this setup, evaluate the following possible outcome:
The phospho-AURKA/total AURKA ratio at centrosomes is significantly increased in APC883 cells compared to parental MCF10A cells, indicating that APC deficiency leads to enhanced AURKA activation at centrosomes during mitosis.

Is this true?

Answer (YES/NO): NO